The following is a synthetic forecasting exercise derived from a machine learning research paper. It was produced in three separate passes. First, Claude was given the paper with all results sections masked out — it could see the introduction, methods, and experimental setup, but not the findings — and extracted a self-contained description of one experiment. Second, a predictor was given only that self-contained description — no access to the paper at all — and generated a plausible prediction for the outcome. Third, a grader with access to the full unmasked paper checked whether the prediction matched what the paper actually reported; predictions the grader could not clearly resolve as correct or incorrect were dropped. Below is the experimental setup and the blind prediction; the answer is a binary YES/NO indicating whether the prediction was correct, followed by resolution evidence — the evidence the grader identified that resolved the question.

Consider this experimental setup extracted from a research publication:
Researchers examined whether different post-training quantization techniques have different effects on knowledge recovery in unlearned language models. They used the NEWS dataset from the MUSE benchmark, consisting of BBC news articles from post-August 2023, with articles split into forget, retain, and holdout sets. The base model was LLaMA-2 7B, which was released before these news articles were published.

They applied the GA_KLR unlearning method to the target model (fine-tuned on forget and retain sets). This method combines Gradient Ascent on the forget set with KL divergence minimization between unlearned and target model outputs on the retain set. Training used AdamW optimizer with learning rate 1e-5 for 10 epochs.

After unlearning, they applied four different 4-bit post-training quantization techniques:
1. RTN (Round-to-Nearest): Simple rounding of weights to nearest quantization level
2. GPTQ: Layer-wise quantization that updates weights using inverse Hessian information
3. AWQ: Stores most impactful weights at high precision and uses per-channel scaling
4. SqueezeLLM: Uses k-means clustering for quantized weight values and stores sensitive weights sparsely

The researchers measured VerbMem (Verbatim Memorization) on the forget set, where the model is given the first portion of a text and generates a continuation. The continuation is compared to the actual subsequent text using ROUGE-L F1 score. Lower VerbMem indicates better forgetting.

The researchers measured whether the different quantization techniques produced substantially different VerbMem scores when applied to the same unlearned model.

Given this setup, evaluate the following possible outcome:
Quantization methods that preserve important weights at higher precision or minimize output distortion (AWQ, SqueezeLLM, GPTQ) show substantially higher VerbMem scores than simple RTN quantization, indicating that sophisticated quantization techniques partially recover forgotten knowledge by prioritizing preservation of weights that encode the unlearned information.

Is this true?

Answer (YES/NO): NO